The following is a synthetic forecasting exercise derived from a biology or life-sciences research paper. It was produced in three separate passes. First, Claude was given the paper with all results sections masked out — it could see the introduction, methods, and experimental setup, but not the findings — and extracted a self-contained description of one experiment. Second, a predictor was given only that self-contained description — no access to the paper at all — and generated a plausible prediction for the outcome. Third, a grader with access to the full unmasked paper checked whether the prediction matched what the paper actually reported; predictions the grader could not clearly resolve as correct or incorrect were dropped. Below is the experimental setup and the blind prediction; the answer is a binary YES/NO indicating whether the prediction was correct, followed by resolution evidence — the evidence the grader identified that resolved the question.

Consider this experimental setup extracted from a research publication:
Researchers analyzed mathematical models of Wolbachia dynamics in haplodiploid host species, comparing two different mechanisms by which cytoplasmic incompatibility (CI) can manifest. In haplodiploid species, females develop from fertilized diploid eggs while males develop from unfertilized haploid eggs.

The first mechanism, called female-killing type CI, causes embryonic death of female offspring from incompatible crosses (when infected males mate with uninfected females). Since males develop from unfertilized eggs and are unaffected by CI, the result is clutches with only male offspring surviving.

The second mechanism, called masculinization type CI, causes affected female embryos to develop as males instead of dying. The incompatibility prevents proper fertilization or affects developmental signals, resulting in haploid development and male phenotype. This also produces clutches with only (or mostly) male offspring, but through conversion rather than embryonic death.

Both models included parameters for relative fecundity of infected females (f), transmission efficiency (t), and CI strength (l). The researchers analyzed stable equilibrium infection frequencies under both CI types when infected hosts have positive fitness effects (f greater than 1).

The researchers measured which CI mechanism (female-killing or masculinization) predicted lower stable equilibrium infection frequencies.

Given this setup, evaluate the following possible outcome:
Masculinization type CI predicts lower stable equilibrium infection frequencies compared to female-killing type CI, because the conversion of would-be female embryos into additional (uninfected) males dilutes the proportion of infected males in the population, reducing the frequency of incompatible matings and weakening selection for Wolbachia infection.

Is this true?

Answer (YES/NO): YES